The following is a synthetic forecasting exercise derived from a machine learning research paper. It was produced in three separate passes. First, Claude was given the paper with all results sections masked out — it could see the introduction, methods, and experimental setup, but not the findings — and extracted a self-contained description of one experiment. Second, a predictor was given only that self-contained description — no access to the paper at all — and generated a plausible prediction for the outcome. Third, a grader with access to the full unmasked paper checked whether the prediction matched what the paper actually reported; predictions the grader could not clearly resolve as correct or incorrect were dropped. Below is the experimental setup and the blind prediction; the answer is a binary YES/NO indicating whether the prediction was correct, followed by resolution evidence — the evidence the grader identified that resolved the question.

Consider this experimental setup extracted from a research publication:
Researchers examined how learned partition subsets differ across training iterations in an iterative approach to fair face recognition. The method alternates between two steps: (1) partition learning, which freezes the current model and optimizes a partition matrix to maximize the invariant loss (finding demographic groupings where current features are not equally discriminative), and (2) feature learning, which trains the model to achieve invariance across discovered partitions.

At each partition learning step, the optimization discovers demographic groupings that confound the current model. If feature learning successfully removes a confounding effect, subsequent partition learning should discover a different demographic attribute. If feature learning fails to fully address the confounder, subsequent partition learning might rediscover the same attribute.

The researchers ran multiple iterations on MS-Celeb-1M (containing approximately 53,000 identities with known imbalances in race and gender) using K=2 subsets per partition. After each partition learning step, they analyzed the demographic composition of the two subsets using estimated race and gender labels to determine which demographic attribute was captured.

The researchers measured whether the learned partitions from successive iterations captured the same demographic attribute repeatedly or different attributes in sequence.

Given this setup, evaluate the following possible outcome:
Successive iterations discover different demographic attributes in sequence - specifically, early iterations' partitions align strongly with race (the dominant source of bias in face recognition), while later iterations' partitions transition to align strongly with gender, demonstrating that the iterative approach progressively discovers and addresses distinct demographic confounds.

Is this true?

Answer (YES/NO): NO